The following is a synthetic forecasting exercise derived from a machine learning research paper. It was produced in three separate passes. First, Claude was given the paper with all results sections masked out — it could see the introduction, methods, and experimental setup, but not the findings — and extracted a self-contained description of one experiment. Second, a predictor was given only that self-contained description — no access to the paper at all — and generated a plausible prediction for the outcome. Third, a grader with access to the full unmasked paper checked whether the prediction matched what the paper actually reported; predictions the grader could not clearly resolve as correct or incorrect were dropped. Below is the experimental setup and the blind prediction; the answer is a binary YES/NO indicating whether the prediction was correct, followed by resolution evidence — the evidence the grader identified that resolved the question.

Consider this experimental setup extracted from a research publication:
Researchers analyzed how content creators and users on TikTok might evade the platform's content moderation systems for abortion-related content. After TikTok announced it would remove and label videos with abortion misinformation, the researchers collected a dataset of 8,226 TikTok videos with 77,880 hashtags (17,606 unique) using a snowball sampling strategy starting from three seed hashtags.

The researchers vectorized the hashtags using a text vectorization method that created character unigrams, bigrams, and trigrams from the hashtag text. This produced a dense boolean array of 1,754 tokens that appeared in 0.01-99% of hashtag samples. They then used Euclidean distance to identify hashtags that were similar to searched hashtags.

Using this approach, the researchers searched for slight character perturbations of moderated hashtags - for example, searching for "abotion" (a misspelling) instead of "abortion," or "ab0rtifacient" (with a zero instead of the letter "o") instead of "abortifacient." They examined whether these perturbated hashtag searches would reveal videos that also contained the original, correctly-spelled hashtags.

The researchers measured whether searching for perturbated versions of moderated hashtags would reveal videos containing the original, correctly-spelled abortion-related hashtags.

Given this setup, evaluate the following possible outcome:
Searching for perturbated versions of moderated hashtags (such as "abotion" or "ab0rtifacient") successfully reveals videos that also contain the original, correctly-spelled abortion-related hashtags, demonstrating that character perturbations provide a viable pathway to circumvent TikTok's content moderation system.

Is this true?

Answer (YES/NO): YES